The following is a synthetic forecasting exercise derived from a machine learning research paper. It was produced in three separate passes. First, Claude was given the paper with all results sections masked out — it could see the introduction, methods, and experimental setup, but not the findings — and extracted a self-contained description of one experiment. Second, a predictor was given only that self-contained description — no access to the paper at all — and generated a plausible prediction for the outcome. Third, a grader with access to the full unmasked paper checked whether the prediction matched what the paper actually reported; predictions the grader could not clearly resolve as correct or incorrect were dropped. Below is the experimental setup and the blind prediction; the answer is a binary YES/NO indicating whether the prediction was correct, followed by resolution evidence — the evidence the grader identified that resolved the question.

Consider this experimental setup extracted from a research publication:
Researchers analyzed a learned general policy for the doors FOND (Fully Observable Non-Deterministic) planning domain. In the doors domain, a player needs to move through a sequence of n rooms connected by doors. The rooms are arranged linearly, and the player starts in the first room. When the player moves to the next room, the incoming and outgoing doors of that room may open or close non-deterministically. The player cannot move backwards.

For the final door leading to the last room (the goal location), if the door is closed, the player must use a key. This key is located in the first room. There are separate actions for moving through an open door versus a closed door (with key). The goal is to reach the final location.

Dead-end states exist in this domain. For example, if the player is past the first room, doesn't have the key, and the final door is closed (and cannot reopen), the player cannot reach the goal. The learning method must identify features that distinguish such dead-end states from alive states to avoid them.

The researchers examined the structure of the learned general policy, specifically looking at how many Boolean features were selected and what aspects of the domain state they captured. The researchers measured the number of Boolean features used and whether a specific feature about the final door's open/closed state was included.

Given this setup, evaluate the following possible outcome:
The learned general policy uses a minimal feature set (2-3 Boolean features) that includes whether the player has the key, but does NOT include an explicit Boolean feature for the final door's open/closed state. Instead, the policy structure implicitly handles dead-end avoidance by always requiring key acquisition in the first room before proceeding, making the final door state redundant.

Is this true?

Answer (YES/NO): NO